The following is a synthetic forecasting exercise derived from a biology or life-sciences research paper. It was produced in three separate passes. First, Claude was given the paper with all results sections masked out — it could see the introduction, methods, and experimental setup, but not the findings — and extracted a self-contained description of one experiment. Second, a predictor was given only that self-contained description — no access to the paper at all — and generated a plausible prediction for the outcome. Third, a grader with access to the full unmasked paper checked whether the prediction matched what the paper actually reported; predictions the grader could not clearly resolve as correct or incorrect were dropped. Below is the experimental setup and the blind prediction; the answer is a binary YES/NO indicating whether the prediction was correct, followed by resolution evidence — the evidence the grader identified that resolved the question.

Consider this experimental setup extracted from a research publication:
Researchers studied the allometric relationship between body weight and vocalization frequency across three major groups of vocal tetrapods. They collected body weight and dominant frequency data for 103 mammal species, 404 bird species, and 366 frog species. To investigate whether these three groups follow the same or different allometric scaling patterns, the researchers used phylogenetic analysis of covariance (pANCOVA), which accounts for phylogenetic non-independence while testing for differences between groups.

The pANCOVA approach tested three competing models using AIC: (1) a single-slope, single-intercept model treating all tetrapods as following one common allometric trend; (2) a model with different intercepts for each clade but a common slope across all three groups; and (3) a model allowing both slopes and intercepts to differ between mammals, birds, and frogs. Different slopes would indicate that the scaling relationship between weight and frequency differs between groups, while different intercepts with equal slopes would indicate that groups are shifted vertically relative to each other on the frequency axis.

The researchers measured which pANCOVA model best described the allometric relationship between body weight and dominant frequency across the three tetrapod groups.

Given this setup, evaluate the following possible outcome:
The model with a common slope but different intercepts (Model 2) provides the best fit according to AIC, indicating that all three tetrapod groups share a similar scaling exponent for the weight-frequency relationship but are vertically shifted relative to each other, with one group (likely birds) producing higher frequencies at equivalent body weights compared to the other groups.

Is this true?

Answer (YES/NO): NO